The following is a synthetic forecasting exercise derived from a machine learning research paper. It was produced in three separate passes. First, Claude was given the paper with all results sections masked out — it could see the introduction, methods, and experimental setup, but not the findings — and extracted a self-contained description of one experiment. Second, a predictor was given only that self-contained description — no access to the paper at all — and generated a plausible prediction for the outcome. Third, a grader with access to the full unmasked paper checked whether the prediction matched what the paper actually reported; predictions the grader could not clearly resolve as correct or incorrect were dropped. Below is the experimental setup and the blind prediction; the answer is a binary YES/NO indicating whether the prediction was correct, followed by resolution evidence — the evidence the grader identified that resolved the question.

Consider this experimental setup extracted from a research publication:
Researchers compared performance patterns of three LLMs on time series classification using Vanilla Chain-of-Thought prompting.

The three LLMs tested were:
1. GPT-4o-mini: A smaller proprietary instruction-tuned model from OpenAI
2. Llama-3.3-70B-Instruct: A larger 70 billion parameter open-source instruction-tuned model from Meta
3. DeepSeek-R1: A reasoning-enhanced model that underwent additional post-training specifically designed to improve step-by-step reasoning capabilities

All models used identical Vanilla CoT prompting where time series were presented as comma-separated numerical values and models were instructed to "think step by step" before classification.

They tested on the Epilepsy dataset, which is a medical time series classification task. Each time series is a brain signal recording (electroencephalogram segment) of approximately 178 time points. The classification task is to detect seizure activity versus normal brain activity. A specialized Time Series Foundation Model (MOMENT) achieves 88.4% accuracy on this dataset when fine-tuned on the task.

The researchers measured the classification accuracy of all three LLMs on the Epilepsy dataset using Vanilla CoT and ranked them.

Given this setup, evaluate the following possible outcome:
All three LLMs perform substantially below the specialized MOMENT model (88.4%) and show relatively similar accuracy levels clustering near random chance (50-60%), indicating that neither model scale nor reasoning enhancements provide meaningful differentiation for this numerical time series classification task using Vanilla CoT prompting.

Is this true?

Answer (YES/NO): NO